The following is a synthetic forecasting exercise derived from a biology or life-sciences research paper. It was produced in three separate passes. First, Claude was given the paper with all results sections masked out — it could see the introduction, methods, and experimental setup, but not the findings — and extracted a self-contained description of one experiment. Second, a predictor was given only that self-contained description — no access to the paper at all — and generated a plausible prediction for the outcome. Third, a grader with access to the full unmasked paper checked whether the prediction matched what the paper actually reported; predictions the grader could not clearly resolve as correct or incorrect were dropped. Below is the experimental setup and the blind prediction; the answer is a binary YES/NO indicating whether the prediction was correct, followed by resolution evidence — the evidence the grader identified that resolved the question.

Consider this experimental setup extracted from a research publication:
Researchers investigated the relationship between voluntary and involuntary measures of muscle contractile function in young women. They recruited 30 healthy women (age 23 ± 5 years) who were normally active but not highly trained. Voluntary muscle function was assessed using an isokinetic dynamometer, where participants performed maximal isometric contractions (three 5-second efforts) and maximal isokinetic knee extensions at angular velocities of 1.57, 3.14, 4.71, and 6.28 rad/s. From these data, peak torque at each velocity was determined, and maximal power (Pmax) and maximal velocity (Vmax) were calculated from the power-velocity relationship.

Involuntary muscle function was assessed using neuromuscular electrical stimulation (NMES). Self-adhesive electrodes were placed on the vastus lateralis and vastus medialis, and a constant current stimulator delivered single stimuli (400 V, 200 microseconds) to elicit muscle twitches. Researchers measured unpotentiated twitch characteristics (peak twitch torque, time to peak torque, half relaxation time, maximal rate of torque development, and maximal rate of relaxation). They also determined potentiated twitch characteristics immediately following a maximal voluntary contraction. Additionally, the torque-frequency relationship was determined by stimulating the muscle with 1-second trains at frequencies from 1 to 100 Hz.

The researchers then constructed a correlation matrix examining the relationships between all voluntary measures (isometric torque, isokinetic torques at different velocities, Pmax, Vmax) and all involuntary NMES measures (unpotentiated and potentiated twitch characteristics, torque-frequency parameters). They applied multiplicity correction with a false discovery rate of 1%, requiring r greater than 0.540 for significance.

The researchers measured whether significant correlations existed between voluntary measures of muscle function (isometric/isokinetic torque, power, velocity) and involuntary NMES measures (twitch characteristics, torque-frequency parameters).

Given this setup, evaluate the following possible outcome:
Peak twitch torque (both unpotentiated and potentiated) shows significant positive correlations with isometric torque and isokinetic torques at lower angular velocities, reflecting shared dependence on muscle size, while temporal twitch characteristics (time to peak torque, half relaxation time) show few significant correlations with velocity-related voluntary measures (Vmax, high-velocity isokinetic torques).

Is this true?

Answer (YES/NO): NO